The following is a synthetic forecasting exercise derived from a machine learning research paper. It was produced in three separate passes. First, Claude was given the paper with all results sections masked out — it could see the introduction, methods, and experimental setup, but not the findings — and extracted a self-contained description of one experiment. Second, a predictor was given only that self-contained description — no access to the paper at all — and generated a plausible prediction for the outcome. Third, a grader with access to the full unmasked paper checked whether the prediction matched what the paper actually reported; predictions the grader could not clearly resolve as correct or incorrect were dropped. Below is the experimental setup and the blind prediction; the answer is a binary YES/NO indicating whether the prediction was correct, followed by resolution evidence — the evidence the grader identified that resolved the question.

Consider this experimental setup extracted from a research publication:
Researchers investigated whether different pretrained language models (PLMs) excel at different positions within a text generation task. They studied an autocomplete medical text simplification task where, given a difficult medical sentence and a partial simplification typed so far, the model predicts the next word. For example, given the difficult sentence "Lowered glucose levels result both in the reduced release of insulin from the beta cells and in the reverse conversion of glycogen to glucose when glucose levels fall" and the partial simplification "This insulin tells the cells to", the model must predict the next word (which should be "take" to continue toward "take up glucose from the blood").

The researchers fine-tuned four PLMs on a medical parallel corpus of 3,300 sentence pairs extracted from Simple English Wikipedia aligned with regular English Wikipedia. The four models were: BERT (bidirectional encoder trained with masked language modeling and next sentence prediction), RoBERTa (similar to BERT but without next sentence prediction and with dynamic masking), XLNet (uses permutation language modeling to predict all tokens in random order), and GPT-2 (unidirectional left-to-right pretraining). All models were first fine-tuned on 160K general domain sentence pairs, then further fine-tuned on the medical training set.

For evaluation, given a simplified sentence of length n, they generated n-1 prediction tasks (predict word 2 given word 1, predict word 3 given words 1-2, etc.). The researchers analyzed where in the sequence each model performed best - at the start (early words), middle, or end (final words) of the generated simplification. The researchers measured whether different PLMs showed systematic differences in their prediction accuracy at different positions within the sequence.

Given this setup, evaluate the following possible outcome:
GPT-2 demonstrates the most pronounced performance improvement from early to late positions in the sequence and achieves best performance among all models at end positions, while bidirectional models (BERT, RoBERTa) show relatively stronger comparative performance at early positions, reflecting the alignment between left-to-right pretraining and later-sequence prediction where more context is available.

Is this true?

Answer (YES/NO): NO